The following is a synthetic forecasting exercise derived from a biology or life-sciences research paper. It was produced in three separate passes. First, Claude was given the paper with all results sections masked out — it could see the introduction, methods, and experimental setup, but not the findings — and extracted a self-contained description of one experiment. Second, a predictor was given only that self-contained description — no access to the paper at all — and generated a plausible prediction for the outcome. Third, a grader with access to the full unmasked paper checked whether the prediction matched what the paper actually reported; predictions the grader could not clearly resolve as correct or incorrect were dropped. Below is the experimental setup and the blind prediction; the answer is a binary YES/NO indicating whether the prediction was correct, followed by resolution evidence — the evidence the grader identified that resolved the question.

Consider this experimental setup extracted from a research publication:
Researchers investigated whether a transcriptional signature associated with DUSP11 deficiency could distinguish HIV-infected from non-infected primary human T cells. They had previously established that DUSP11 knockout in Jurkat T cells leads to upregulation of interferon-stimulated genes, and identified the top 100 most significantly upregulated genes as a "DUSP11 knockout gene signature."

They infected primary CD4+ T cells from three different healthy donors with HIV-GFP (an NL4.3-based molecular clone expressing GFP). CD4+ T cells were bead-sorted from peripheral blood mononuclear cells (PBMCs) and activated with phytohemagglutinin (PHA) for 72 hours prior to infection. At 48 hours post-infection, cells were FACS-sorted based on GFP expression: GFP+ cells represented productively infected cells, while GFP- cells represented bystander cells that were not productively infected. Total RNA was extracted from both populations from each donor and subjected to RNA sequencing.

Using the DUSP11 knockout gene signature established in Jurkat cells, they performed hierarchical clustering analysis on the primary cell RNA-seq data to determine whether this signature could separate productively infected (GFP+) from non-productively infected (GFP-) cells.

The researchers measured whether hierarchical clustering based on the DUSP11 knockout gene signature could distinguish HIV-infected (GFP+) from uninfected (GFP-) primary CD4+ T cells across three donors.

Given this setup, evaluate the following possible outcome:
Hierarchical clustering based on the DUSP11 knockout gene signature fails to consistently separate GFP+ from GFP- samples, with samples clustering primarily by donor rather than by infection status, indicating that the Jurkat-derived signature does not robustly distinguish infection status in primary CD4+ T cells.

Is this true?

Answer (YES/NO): NO